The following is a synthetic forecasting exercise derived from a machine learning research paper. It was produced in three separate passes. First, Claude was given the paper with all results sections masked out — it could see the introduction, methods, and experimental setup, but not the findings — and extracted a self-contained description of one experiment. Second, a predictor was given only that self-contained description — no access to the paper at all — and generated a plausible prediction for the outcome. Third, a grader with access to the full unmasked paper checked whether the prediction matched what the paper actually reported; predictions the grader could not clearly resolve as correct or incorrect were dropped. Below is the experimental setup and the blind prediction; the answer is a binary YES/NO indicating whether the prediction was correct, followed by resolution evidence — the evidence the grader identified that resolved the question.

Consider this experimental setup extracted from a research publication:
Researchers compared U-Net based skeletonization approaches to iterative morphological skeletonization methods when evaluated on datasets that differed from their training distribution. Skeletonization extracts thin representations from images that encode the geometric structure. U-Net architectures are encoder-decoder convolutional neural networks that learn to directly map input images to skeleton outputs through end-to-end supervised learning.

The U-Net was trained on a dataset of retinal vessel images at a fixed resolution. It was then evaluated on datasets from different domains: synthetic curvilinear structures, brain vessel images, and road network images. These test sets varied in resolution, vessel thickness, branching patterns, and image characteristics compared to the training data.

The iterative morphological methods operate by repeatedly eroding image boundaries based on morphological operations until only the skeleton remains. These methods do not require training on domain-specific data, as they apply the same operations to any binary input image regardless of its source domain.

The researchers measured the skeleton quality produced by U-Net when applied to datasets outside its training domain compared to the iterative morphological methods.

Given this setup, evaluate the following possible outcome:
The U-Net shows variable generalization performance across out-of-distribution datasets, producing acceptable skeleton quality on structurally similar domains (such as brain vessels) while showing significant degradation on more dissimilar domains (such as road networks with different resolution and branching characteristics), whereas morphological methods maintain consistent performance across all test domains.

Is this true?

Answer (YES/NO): NO